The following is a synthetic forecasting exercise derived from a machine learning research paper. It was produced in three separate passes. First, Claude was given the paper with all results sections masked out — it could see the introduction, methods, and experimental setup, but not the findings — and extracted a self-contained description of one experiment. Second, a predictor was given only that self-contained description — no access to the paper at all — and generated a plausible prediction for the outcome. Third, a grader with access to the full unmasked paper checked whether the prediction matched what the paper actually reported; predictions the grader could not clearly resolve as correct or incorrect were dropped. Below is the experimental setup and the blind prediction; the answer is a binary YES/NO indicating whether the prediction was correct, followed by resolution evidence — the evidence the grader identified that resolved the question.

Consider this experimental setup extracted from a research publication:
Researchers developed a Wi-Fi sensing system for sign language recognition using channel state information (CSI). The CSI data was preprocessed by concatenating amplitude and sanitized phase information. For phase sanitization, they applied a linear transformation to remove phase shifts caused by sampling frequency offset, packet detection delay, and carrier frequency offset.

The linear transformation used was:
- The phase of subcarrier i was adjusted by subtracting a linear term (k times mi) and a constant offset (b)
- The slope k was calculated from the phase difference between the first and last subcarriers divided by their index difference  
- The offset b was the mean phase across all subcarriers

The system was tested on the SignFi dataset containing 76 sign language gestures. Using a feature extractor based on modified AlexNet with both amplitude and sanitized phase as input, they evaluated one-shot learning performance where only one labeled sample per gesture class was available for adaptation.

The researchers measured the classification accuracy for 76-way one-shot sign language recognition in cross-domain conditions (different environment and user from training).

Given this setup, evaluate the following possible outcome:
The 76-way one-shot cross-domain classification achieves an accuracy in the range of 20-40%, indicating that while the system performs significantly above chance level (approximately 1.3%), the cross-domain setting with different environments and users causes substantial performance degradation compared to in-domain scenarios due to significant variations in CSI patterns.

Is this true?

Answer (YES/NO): NO